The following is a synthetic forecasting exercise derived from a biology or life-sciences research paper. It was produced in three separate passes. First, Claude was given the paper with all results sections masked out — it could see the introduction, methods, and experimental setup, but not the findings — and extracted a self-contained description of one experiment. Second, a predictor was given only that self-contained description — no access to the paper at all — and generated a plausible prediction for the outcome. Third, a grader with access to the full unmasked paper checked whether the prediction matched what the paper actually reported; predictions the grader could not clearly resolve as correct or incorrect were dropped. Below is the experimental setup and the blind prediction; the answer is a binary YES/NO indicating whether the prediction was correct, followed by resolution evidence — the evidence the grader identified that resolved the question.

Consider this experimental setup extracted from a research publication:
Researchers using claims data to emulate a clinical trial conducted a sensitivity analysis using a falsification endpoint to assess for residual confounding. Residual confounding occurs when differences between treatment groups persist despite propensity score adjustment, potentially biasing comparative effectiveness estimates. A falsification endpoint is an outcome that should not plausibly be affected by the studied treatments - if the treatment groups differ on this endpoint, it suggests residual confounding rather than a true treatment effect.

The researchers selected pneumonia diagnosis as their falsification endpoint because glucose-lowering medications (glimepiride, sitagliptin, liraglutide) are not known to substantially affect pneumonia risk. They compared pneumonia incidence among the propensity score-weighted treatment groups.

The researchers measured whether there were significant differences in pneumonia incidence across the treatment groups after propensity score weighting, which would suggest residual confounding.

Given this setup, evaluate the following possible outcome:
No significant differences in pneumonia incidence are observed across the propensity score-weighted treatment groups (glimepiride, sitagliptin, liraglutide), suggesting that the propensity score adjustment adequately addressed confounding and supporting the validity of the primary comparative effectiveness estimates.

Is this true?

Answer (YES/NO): YES